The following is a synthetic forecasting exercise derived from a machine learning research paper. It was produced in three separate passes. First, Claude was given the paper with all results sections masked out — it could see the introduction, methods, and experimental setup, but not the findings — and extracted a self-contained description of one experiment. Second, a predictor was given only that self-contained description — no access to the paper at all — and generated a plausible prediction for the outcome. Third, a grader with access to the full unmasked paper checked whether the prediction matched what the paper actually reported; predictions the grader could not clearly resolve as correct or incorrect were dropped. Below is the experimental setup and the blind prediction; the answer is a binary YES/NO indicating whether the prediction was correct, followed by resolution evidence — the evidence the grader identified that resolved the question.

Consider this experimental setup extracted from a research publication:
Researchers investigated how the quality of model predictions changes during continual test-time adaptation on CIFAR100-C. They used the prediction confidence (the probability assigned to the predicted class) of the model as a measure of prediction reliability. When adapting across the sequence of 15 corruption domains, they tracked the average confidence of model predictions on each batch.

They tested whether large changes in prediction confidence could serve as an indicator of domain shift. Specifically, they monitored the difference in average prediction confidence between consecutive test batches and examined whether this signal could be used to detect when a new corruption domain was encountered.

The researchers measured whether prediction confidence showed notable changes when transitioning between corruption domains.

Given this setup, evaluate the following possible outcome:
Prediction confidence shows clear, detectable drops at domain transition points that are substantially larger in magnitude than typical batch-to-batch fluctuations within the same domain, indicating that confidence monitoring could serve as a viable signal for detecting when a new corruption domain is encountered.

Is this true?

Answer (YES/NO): NO